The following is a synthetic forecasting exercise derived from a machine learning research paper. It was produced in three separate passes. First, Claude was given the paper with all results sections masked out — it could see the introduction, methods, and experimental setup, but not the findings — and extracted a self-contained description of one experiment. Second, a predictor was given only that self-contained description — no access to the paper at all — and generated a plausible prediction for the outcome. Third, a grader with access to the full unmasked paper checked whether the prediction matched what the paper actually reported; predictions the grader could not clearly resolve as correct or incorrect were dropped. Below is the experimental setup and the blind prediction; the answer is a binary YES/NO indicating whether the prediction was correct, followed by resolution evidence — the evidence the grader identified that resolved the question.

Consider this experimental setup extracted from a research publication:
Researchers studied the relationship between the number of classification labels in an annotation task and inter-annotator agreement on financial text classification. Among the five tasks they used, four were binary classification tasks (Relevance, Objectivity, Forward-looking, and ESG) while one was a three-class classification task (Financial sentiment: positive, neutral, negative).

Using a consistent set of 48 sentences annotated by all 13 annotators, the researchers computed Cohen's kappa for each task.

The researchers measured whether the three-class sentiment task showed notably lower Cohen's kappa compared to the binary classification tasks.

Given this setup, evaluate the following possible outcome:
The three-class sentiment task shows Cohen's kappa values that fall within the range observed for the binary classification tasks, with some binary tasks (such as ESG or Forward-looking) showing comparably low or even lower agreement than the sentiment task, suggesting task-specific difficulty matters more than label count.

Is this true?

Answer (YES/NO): NO